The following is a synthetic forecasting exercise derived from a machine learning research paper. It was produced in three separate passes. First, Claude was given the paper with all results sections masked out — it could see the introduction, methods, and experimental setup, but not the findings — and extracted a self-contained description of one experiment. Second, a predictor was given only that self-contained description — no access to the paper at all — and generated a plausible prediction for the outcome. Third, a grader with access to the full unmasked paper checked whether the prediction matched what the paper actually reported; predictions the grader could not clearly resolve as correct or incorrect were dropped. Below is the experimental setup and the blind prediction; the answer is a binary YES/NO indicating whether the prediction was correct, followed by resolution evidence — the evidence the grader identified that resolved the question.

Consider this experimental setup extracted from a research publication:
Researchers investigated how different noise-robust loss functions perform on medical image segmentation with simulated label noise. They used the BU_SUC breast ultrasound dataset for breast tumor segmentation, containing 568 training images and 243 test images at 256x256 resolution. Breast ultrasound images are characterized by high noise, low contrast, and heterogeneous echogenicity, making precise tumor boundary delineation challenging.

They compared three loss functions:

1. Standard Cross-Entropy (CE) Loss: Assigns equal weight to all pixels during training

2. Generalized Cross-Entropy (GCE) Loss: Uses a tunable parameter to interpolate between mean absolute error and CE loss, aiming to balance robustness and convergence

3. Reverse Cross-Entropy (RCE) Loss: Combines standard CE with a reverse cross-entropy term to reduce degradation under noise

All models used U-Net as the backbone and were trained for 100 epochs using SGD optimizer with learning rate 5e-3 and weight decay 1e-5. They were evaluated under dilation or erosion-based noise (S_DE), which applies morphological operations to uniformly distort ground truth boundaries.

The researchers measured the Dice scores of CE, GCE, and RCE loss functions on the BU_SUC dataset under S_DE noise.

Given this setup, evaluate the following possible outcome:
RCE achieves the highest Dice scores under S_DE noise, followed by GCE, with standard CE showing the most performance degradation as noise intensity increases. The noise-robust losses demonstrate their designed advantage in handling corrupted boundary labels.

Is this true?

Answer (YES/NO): NO